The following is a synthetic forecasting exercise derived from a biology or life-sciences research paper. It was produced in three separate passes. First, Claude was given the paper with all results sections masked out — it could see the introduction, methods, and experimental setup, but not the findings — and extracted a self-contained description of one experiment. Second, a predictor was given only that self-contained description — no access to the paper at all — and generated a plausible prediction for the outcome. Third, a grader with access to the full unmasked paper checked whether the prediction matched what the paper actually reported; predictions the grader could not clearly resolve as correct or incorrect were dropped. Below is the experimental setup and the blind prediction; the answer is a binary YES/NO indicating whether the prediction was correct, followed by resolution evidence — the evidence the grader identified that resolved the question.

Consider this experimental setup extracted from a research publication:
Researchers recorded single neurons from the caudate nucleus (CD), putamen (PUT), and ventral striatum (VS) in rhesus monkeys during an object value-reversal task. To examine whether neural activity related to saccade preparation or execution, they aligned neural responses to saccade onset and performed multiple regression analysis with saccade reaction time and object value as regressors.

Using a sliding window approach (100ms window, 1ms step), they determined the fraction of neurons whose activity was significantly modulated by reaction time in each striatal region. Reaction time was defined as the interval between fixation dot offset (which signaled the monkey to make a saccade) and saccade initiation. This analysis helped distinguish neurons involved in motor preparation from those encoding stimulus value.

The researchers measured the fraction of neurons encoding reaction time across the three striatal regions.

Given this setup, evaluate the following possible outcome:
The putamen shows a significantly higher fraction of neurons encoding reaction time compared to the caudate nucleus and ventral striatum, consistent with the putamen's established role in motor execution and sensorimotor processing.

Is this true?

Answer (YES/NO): NO